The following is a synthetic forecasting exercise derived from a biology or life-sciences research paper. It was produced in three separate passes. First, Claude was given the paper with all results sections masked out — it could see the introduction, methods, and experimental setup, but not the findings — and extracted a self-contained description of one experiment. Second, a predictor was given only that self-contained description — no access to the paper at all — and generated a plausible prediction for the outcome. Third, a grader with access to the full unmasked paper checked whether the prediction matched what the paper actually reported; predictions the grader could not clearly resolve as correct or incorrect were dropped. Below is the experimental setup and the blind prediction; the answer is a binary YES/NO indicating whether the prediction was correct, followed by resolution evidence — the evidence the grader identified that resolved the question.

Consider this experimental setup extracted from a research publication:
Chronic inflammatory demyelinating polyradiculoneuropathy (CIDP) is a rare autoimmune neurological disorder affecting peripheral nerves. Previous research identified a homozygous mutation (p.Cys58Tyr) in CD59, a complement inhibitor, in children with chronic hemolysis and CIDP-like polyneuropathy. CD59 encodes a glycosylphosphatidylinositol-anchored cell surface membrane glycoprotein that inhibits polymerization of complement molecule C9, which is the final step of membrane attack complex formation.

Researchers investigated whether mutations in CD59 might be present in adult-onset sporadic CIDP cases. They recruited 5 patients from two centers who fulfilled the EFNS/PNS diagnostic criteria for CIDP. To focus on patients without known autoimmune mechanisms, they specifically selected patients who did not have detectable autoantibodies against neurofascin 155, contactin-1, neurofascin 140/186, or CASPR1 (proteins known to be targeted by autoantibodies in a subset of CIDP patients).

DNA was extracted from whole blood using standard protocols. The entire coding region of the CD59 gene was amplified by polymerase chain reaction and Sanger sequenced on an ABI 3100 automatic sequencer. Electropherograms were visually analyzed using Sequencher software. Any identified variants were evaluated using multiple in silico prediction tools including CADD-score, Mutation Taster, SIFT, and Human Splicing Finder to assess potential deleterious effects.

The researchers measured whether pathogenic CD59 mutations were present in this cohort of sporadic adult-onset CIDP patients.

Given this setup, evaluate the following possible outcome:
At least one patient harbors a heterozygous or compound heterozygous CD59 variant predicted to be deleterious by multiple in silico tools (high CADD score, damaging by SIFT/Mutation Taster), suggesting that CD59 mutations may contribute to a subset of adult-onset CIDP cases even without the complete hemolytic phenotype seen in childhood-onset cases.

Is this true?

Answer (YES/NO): NO